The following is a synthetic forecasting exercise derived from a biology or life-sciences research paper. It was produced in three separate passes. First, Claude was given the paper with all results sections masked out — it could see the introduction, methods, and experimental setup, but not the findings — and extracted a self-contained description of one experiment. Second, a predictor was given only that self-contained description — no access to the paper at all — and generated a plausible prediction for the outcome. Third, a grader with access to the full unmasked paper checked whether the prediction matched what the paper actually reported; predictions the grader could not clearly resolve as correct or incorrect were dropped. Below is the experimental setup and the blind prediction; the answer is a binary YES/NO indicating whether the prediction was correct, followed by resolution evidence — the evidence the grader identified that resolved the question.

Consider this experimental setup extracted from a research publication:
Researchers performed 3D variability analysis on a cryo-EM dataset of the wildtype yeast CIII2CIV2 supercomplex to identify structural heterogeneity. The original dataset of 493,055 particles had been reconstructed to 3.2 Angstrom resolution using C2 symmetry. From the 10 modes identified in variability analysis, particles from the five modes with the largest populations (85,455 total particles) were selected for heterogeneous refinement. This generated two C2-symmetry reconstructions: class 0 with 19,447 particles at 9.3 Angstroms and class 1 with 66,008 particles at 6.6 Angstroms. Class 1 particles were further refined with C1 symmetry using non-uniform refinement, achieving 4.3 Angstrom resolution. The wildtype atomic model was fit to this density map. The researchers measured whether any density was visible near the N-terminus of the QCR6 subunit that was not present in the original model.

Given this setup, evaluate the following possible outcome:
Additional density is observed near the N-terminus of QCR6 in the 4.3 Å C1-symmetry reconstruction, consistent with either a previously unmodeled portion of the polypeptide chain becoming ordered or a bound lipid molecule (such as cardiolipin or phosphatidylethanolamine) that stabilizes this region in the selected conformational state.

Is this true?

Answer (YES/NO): NO